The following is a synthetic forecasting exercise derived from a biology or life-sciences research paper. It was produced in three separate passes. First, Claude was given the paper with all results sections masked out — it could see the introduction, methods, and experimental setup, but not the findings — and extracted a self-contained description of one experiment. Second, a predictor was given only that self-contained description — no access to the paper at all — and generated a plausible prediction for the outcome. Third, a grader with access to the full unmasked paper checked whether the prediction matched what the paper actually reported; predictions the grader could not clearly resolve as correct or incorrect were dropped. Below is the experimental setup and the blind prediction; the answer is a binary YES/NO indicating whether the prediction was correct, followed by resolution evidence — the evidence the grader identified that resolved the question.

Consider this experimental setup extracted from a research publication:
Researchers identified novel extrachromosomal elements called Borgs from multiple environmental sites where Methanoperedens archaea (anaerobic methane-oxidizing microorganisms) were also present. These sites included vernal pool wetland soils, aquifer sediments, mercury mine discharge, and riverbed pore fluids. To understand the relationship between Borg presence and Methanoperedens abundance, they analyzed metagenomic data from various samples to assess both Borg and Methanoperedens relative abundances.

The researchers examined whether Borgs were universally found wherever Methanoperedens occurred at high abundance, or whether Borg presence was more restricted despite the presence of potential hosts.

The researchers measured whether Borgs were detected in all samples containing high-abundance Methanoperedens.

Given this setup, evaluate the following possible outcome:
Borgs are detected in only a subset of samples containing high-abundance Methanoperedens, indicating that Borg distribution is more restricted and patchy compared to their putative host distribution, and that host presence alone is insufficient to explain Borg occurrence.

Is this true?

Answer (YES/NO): YES